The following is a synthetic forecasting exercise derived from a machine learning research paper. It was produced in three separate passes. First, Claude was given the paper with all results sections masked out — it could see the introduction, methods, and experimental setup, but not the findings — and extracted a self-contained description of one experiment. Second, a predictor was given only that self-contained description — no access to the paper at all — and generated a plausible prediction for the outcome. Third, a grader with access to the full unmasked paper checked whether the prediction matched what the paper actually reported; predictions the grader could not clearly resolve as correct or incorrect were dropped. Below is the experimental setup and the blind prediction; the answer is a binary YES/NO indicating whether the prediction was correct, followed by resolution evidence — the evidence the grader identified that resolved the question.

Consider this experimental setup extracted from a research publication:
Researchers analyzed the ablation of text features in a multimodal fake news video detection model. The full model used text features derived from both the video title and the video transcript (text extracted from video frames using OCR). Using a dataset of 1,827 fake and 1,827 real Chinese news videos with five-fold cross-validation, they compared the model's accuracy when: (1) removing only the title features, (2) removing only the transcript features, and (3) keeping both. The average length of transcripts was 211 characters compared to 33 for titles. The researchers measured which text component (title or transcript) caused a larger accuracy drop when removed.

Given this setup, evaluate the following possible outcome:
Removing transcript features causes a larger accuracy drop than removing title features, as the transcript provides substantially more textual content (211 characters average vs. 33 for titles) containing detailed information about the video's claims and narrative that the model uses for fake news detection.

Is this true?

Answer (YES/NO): NO